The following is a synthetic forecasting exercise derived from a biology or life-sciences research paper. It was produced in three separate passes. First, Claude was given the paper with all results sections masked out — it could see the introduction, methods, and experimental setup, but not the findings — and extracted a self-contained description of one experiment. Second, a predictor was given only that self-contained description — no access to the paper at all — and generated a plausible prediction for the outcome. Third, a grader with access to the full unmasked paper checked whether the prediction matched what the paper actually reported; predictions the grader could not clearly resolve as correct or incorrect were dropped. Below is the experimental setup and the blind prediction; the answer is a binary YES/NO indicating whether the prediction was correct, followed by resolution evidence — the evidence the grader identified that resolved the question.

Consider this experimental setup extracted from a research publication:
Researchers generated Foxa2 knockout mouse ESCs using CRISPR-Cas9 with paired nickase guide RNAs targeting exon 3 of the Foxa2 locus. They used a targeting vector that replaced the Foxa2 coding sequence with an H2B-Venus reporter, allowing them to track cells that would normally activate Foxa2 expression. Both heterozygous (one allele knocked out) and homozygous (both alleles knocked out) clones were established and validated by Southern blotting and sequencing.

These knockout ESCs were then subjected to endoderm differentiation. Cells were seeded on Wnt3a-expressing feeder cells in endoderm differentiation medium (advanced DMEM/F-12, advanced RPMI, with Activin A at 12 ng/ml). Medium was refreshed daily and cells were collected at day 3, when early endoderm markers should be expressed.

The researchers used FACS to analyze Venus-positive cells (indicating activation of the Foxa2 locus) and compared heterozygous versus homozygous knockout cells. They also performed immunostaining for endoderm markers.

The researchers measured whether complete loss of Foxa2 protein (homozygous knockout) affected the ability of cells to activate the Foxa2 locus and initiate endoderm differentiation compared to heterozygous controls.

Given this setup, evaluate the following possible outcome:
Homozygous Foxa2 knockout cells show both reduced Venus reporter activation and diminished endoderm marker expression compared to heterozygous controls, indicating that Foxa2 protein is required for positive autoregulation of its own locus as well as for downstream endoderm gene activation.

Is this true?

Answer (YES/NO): NO